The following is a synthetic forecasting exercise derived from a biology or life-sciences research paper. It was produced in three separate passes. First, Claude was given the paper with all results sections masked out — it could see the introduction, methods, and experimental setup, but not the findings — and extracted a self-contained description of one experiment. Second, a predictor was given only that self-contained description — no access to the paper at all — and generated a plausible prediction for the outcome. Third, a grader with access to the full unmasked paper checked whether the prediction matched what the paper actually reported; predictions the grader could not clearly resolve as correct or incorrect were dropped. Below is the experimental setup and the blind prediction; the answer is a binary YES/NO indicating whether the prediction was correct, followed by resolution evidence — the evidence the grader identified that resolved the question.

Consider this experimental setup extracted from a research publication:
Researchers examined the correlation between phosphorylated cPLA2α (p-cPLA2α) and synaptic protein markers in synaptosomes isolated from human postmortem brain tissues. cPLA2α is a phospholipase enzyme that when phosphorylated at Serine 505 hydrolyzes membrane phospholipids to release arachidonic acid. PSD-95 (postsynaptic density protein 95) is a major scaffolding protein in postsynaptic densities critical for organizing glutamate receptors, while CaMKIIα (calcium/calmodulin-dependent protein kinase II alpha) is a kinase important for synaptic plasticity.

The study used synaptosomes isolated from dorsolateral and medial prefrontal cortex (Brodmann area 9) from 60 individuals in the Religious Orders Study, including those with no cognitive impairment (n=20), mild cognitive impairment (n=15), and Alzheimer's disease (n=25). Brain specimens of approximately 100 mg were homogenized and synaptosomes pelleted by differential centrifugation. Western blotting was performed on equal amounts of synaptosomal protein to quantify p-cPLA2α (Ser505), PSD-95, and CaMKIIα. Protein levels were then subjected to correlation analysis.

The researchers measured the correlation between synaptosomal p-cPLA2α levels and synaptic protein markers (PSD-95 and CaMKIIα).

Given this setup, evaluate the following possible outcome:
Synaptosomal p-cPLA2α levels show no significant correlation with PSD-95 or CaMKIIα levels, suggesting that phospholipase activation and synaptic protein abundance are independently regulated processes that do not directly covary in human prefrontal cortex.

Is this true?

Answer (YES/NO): NO